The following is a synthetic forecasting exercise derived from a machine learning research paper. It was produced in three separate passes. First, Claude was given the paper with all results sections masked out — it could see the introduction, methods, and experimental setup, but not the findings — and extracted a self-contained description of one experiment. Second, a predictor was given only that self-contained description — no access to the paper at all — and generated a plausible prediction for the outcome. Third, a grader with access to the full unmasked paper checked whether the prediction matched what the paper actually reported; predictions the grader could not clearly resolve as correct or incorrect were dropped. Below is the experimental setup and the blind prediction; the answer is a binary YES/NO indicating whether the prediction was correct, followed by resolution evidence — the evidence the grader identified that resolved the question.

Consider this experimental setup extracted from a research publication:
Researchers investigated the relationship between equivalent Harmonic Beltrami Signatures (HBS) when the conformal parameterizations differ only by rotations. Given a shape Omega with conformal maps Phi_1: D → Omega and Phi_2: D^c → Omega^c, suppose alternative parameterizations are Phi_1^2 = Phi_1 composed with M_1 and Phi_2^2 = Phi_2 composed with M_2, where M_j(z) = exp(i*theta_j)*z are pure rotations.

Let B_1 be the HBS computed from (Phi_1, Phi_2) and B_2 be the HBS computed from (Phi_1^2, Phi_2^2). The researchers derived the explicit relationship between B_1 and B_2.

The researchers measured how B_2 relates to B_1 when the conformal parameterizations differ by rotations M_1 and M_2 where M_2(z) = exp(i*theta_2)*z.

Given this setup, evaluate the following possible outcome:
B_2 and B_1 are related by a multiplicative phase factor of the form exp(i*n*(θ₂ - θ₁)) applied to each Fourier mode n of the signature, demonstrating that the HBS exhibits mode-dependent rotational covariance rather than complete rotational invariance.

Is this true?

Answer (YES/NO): NO